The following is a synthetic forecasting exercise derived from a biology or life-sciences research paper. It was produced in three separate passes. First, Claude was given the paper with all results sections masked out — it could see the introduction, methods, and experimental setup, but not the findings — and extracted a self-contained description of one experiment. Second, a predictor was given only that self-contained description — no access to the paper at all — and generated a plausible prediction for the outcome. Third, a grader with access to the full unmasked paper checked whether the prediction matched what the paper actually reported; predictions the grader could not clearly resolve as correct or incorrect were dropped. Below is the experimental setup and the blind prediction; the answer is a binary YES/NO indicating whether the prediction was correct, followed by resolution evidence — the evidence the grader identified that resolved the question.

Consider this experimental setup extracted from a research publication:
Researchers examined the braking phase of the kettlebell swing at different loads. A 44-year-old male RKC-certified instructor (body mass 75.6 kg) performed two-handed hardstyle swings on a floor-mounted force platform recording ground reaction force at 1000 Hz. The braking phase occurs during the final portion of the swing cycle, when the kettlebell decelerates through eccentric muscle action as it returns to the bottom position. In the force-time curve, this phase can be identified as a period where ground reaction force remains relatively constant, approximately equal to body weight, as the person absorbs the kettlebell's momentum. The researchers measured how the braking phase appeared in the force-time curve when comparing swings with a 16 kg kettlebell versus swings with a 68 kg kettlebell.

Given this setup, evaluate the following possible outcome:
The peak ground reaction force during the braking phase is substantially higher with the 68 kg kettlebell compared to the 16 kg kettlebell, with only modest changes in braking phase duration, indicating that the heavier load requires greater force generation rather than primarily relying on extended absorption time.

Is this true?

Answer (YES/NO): NO